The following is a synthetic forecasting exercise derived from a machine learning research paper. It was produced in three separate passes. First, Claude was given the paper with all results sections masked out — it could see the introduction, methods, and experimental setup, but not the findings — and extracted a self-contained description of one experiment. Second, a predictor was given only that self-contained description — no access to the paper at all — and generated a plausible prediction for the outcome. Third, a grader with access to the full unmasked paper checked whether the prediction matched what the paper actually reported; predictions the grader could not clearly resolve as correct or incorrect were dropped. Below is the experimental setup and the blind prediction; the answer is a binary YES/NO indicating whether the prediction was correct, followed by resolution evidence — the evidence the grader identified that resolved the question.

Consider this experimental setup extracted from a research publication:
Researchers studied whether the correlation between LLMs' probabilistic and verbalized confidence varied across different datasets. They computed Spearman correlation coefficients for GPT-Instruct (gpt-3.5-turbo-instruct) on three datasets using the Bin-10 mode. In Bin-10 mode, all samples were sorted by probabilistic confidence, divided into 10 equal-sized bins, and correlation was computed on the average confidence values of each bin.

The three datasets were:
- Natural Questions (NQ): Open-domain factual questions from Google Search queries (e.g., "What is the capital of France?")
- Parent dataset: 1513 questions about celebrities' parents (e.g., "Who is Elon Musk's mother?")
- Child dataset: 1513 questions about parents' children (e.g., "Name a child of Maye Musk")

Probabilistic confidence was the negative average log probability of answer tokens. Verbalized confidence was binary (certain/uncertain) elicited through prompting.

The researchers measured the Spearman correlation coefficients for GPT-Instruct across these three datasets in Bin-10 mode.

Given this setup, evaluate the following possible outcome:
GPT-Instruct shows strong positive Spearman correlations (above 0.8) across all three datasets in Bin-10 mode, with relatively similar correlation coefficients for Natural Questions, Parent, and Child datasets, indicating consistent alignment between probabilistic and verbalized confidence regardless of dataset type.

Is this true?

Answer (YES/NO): NO